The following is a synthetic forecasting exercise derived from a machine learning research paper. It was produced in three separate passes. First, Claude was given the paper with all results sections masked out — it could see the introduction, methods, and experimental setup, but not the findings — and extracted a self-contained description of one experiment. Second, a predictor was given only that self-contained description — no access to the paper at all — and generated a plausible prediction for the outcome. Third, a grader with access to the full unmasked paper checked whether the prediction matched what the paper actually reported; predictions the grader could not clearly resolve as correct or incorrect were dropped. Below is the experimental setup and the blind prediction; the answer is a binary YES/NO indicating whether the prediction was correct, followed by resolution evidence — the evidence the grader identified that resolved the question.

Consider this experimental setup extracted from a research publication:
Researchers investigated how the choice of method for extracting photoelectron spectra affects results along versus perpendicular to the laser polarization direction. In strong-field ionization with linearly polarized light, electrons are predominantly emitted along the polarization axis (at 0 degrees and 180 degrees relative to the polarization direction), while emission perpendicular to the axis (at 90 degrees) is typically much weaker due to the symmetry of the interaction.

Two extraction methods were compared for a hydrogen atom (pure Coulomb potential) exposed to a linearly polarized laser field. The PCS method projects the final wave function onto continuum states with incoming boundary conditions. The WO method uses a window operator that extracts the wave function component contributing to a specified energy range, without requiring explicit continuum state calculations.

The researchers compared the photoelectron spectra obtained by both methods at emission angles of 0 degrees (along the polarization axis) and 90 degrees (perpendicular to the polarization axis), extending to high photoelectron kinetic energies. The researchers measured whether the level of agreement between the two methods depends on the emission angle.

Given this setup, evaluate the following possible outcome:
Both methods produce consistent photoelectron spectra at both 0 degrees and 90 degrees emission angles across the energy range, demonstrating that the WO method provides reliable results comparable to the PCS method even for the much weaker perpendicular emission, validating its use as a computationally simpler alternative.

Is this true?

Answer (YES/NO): NO